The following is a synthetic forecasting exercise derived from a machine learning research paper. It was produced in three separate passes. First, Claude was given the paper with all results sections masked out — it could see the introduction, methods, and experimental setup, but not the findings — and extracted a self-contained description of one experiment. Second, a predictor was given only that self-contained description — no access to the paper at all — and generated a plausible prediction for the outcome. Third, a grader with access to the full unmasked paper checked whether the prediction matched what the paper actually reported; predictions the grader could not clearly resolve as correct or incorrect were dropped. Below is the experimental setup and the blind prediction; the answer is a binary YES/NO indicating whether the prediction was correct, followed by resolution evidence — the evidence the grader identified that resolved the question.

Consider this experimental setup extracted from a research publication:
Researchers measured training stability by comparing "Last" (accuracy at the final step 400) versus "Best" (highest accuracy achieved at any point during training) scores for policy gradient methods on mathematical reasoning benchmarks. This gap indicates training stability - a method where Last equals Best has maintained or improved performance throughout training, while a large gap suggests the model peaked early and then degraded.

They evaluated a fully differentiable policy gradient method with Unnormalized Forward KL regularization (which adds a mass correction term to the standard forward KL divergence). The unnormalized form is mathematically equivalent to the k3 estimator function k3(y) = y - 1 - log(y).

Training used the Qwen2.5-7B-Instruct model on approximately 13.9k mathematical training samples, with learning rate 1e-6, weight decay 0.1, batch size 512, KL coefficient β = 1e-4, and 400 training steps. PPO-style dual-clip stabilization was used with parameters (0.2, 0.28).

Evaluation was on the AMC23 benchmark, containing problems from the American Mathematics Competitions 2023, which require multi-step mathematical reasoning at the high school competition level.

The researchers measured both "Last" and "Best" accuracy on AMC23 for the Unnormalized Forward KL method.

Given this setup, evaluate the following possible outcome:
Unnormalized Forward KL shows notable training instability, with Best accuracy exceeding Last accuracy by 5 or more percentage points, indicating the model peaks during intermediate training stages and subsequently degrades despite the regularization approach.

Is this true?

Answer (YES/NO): NO